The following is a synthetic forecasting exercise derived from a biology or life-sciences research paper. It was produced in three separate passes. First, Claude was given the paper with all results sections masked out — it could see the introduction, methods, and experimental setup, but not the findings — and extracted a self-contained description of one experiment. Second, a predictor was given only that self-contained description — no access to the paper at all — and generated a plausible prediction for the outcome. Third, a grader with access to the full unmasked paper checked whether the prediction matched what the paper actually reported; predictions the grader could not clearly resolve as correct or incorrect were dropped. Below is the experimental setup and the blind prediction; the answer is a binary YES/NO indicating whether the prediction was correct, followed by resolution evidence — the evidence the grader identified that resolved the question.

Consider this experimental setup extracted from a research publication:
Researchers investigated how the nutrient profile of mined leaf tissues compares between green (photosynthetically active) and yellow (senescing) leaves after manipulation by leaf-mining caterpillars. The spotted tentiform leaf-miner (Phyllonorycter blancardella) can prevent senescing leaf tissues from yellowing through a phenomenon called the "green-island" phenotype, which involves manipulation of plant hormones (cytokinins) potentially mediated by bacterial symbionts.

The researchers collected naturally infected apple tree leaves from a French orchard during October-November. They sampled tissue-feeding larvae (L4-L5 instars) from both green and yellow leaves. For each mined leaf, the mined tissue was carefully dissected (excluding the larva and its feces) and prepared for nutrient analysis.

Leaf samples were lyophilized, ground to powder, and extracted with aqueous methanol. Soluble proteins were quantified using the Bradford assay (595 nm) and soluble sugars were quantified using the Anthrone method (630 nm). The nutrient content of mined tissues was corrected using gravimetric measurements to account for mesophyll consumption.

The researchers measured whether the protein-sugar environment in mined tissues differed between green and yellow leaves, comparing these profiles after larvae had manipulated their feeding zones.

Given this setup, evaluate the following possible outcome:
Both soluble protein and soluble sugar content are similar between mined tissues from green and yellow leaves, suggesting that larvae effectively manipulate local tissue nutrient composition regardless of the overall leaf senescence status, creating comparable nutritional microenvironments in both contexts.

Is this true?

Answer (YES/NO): NO